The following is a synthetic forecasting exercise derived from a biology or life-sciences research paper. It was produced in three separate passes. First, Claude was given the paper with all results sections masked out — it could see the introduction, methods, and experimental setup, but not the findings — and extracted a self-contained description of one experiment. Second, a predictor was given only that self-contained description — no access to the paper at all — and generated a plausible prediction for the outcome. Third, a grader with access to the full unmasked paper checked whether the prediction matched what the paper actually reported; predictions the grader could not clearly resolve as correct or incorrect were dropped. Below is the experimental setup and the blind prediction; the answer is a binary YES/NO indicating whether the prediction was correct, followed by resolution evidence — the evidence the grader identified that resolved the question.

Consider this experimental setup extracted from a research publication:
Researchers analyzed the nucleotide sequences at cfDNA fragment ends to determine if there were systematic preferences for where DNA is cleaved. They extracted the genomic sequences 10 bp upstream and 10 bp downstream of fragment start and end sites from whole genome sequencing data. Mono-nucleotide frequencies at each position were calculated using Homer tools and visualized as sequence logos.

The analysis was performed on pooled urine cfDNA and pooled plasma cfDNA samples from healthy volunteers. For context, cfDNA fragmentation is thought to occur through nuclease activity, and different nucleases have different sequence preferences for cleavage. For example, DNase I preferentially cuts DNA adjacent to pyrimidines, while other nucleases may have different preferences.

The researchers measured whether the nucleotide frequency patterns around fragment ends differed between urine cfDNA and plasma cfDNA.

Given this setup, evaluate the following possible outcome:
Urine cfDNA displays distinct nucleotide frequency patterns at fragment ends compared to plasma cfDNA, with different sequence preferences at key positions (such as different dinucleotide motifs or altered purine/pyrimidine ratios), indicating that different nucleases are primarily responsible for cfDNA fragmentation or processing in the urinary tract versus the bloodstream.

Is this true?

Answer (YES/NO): YES